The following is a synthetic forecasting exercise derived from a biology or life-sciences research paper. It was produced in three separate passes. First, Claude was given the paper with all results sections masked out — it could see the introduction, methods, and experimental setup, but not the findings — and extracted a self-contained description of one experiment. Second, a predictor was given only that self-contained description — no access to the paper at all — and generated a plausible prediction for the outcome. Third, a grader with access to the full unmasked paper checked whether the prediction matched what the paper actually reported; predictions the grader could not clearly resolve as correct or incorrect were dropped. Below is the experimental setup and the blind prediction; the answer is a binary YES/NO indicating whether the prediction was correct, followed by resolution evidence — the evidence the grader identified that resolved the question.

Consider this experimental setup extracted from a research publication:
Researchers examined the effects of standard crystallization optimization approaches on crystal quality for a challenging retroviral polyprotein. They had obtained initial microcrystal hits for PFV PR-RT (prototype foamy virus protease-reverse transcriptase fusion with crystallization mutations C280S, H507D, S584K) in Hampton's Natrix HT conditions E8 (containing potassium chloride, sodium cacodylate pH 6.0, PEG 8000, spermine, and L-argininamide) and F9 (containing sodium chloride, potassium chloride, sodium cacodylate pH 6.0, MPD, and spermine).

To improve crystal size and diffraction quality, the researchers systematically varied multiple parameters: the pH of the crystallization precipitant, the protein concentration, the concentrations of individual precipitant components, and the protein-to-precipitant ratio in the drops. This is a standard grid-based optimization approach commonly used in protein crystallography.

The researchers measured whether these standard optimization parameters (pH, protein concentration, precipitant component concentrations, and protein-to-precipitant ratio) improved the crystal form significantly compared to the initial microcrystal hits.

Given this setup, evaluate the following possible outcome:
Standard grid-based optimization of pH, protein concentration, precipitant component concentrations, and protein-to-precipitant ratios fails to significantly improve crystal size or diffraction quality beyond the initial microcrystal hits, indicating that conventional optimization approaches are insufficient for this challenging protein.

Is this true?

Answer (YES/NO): YES